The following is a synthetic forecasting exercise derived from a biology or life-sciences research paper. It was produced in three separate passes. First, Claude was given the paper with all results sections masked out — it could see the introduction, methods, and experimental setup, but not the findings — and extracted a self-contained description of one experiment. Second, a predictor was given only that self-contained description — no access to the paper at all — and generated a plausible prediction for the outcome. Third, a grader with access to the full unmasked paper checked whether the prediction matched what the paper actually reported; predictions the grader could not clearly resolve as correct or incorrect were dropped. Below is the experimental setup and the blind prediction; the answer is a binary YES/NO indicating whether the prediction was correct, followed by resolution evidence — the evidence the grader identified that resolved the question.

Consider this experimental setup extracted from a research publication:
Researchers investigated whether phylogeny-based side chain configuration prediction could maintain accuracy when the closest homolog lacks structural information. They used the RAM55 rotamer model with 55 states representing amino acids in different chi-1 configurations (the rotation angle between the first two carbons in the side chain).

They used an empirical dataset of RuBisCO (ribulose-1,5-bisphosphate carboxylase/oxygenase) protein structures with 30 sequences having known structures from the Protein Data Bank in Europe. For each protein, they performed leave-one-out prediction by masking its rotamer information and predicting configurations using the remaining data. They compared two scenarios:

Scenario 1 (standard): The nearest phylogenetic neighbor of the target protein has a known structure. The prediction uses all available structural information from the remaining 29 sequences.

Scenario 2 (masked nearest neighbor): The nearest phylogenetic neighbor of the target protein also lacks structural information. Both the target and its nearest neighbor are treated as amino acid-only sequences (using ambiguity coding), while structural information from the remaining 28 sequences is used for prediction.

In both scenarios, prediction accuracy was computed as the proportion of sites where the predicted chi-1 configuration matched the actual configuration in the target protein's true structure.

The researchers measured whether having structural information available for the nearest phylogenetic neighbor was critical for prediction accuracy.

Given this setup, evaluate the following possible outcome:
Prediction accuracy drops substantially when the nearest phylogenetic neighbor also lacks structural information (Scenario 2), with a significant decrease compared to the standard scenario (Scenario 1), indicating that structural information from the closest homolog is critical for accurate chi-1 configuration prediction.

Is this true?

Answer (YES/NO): NO